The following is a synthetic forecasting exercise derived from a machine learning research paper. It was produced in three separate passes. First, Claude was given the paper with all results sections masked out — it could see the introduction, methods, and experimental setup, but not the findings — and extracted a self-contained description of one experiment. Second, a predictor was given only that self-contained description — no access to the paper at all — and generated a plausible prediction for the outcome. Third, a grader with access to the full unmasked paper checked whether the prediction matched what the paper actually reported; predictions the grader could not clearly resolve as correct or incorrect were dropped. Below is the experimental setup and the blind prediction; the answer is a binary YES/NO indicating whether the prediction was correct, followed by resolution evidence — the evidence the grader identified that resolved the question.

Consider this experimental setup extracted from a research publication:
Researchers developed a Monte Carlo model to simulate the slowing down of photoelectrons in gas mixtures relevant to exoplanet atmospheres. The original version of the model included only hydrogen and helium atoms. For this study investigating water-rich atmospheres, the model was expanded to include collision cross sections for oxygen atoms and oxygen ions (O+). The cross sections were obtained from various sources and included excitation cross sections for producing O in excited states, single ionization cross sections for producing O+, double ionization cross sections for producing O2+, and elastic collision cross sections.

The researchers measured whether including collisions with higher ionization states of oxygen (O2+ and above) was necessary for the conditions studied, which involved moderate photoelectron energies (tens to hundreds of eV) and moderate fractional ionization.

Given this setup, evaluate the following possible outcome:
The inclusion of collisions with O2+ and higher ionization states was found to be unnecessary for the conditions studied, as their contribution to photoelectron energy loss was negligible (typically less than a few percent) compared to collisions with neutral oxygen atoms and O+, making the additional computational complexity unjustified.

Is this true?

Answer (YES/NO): NO